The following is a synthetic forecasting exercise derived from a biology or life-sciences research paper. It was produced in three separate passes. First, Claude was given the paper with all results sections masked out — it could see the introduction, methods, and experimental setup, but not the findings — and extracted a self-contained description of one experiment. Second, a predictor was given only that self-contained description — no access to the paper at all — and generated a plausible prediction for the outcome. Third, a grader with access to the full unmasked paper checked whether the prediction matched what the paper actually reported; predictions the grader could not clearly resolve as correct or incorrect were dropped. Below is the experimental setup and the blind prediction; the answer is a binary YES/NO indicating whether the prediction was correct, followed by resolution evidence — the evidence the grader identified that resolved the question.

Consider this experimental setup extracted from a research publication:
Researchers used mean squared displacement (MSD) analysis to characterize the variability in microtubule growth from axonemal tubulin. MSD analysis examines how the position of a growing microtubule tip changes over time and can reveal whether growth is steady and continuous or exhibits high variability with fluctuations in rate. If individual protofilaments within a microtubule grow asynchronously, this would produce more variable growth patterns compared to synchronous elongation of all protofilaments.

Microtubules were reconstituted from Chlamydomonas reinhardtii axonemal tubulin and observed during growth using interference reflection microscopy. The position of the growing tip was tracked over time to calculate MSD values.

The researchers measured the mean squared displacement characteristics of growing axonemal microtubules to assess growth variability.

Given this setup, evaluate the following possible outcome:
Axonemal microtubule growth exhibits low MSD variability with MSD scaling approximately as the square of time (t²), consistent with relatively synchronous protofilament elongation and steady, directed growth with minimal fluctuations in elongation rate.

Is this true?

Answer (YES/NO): NO